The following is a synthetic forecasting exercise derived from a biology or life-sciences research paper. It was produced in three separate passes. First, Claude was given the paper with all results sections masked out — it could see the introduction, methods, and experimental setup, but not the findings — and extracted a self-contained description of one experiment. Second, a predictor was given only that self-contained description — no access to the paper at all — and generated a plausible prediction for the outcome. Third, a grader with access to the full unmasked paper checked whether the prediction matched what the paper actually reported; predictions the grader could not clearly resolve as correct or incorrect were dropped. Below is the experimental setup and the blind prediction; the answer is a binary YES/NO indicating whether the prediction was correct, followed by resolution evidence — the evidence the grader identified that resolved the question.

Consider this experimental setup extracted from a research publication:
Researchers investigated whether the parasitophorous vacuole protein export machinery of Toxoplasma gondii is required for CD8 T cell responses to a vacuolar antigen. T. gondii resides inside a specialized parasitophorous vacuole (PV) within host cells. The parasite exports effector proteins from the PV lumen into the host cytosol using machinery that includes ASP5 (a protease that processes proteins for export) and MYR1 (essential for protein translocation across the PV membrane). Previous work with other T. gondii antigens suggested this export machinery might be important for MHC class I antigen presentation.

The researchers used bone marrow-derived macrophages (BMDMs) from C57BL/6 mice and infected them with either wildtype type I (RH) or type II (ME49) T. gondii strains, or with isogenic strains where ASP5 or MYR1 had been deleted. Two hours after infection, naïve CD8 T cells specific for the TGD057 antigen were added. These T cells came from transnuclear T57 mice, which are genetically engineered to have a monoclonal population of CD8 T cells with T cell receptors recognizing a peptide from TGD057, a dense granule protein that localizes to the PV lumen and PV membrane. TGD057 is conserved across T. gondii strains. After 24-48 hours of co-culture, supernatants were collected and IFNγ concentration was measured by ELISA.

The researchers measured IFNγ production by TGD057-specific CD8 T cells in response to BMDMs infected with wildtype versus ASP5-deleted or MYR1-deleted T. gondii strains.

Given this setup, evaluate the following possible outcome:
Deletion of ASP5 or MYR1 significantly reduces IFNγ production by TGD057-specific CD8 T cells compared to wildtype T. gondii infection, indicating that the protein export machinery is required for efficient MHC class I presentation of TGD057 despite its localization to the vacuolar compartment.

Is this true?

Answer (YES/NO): NO